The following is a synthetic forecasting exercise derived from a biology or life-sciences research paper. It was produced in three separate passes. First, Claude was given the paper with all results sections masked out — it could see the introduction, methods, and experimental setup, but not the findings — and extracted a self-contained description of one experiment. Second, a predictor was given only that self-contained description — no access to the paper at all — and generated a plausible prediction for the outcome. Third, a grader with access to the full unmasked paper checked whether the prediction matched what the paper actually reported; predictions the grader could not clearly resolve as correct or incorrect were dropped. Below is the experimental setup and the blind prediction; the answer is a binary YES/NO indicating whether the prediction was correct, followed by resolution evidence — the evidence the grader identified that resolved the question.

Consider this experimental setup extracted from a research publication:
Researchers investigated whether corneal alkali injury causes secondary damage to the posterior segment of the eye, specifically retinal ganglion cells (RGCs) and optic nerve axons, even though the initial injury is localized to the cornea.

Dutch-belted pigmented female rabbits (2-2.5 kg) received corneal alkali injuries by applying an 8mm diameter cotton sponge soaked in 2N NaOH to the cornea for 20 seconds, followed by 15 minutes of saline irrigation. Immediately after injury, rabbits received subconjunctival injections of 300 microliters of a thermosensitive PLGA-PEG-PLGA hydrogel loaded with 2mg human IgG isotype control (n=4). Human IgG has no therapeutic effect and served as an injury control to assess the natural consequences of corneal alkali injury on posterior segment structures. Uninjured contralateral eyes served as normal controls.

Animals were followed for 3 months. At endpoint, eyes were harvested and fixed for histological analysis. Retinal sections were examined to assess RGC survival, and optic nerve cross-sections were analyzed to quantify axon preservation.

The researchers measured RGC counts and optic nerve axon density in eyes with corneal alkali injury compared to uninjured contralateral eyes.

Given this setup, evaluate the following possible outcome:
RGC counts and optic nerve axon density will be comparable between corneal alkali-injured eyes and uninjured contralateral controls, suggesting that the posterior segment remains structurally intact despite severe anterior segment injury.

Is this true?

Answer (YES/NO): NO